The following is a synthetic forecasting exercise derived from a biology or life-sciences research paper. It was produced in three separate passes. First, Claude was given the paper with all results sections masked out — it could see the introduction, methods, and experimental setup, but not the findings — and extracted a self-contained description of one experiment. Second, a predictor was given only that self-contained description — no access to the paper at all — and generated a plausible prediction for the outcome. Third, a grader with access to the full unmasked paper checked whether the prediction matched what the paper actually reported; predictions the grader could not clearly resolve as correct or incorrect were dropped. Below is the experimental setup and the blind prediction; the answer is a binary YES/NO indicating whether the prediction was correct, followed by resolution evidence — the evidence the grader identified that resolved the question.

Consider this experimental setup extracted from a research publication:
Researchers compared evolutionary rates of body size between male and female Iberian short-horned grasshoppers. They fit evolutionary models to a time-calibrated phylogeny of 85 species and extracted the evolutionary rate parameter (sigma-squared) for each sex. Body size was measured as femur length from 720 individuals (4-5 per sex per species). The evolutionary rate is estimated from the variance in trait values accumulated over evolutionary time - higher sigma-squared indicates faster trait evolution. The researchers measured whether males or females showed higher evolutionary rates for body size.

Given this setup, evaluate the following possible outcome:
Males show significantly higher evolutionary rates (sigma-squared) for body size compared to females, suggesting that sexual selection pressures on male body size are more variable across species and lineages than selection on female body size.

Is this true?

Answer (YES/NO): NO